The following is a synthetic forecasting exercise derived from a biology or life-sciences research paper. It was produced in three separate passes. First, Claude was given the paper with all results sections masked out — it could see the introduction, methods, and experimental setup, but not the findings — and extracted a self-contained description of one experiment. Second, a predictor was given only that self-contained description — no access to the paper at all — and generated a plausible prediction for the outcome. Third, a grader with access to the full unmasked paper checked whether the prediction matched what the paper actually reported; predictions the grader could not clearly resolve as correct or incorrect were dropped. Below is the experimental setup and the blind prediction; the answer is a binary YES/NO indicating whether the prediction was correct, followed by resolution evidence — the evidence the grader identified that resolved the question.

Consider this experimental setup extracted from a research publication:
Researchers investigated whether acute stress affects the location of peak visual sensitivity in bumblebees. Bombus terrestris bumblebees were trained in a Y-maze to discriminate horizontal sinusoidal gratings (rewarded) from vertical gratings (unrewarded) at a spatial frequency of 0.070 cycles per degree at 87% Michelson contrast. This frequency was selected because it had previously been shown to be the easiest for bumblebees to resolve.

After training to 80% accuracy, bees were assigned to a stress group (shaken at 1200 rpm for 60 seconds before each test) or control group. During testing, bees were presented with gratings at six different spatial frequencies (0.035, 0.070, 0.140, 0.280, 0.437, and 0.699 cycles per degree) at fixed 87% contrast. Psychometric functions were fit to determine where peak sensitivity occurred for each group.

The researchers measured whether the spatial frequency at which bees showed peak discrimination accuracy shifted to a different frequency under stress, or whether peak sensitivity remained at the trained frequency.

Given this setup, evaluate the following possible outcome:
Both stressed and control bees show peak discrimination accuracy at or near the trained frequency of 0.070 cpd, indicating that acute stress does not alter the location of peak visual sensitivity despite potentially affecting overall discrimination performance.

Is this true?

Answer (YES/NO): YES